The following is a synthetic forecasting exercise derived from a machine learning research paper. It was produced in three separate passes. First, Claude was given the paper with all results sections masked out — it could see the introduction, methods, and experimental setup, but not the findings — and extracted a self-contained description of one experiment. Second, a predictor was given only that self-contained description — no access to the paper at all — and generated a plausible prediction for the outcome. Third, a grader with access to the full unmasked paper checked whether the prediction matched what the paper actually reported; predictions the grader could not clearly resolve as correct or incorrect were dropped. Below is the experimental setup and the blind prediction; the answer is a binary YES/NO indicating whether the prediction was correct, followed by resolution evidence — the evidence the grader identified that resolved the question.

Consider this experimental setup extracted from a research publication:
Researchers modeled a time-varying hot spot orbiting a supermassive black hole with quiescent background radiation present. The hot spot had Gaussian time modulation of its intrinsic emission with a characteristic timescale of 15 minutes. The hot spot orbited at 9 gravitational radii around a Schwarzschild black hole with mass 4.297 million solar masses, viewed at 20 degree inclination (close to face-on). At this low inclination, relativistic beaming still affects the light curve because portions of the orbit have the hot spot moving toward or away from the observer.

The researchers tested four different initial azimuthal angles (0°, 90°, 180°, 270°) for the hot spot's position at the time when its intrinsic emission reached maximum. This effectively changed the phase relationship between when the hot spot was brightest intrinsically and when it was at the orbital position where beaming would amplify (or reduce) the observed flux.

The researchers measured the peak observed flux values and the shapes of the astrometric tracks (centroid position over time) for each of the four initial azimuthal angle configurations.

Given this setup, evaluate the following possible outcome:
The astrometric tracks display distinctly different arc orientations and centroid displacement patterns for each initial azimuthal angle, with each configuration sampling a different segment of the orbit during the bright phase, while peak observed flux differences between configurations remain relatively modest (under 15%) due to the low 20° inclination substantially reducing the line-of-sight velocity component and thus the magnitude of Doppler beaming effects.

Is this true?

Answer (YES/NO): NO